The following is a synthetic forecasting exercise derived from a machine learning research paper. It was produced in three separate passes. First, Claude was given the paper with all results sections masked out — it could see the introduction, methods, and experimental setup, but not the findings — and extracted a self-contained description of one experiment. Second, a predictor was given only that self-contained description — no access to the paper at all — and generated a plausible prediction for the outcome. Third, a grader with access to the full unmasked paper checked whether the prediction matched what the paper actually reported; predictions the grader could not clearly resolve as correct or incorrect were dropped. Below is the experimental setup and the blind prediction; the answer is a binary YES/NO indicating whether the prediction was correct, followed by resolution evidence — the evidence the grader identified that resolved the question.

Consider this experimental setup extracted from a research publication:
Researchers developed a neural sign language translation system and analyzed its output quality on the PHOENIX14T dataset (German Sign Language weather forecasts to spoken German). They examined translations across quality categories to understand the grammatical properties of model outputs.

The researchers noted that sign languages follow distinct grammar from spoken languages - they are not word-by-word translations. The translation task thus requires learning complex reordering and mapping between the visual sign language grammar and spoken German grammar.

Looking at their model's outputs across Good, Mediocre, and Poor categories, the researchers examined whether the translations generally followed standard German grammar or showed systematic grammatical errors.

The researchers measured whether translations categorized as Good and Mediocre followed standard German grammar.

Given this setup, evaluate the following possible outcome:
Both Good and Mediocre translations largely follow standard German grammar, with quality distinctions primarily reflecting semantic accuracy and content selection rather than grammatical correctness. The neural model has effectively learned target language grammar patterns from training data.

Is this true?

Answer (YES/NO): YES